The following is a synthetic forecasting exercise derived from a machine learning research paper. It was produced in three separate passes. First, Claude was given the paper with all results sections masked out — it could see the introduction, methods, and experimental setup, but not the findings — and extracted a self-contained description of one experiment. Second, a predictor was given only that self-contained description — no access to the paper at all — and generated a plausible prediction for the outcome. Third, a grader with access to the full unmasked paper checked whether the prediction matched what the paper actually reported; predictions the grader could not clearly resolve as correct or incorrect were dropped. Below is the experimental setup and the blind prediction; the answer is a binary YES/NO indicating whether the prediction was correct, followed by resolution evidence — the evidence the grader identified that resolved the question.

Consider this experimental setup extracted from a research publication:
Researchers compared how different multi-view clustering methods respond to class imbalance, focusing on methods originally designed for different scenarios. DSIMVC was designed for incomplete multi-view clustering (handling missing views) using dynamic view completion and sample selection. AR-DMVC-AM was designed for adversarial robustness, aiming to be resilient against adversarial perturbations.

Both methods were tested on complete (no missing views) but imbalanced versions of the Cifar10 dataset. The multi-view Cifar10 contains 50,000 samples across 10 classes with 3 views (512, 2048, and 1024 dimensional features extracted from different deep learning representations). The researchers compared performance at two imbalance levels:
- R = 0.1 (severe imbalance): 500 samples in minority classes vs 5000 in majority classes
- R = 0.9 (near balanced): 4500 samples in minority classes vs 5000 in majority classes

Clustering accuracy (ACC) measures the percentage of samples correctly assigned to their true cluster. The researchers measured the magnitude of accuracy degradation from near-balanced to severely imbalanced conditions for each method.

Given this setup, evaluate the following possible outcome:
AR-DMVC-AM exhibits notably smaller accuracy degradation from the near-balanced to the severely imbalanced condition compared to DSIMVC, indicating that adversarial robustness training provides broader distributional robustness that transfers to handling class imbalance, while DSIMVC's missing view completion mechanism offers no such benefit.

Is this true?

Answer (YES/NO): NO